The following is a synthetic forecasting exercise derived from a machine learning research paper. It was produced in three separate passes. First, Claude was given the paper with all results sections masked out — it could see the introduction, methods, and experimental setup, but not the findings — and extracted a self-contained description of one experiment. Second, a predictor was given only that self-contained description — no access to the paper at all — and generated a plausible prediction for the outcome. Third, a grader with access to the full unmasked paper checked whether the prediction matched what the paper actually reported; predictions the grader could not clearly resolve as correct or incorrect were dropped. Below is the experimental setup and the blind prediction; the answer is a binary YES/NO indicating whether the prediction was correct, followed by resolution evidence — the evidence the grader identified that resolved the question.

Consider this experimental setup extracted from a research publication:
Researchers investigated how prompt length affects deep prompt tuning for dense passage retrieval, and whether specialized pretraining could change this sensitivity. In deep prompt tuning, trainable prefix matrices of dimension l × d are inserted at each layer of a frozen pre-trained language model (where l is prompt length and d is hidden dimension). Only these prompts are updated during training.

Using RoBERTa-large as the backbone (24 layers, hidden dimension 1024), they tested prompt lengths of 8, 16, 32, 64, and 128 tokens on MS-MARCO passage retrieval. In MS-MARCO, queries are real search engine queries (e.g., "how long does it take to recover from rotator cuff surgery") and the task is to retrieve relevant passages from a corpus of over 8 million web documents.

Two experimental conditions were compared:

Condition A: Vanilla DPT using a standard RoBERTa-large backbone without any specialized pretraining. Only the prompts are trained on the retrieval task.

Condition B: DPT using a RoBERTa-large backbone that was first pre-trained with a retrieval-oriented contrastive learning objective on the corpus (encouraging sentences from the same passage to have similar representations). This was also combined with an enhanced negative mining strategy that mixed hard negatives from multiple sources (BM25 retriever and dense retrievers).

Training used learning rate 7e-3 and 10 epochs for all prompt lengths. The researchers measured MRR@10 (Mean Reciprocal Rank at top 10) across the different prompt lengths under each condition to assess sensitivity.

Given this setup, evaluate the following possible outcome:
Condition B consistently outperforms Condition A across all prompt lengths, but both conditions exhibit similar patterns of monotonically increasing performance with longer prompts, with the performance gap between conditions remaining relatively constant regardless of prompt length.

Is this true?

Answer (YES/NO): NO